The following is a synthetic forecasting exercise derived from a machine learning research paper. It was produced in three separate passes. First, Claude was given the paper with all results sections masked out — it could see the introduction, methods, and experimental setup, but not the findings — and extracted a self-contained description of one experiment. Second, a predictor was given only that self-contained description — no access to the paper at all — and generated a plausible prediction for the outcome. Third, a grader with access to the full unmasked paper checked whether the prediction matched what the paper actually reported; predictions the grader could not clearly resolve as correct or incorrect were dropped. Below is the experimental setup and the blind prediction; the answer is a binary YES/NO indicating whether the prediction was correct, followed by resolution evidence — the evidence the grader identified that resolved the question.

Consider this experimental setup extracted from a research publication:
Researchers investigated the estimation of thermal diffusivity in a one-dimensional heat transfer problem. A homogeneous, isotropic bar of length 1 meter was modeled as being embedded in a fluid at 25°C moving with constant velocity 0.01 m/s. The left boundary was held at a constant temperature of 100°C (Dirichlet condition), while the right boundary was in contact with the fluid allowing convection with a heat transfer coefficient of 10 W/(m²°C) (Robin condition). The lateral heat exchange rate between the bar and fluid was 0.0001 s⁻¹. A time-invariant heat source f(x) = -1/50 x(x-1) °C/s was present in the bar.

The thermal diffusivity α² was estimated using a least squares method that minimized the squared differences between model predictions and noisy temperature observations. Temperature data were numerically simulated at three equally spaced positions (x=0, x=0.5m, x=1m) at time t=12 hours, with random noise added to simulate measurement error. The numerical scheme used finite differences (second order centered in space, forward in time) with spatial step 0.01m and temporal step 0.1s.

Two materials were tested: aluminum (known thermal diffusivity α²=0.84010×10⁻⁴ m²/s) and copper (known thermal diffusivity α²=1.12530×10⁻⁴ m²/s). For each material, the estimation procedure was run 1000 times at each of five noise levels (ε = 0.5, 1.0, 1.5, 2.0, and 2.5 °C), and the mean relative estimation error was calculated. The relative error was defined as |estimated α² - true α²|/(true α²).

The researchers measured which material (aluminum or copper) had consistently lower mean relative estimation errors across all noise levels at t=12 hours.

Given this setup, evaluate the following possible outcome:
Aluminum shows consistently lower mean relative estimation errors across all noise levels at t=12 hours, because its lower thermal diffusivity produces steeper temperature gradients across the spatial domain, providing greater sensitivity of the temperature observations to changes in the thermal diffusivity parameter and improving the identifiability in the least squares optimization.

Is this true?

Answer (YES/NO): NO